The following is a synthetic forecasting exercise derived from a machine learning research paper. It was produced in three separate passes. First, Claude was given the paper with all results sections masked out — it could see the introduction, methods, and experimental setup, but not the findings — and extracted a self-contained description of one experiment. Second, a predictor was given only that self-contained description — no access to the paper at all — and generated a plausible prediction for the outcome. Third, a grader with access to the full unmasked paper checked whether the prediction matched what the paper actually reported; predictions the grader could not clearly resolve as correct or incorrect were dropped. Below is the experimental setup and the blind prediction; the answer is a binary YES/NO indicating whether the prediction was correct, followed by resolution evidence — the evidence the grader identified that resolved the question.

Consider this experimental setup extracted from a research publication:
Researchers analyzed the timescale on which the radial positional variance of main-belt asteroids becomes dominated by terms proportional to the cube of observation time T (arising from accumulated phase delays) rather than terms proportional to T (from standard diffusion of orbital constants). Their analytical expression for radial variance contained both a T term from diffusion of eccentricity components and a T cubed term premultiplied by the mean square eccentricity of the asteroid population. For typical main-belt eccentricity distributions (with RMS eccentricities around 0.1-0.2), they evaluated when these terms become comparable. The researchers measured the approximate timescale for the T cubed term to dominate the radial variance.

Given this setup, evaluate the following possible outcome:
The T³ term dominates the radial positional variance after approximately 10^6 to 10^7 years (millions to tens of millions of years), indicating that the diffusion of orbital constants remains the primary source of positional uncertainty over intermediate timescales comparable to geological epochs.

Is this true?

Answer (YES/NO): NO